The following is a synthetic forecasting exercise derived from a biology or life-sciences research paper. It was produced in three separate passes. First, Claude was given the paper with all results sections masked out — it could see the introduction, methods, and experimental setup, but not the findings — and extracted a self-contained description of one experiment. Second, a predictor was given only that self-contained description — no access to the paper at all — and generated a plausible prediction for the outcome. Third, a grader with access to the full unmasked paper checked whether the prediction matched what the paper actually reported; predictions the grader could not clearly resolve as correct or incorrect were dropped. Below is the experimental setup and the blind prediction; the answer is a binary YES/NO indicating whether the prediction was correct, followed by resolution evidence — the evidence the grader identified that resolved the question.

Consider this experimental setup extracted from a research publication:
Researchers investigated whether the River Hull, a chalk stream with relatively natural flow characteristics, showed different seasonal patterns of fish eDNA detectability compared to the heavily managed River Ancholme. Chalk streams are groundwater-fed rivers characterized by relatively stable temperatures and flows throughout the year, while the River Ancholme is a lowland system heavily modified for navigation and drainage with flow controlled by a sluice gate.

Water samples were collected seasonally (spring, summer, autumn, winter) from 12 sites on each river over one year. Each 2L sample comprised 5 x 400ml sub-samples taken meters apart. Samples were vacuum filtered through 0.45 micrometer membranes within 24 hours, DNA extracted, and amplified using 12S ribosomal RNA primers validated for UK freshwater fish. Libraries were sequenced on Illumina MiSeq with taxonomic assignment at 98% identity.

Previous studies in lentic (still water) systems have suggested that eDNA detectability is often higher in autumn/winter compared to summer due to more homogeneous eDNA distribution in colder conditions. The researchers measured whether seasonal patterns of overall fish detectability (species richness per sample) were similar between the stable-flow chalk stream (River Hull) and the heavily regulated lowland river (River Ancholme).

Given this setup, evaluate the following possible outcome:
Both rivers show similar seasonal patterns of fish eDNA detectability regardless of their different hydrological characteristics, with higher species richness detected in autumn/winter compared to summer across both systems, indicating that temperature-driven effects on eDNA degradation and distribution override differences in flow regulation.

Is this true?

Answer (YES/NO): NO